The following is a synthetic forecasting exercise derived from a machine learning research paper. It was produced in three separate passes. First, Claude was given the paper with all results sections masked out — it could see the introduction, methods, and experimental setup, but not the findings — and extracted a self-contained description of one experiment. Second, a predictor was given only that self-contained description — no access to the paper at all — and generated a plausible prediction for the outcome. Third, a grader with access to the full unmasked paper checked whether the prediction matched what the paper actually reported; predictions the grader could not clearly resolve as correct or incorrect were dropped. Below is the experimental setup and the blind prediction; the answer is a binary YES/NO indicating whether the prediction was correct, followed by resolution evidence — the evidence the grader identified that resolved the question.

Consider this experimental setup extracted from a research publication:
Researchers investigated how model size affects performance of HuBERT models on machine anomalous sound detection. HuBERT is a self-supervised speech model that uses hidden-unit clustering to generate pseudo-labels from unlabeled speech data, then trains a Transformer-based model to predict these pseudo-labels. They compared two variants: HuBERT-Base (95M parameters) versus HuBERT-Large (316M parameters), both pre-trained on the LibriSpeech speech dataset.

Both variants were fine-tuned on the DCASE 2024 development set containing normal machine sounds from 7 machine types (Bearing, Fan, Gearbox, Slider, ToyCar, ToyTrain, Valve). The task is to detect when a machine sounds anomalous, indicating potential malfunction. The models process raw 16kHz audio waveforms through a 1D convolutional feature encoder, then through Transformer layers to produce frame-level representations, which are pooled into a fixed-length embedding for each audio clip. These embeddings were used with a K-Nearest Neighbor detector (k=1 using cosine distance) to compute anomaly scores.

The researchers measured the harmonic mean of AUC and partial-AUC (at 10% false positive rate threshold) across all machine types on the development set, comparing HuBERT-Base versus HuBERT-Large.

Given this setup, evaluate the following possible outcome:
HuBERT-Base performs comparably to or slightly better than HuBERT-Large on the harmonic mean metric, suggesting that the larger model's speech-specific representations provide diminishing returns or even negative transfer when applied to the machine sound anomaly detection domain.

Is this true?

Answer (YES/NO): YES